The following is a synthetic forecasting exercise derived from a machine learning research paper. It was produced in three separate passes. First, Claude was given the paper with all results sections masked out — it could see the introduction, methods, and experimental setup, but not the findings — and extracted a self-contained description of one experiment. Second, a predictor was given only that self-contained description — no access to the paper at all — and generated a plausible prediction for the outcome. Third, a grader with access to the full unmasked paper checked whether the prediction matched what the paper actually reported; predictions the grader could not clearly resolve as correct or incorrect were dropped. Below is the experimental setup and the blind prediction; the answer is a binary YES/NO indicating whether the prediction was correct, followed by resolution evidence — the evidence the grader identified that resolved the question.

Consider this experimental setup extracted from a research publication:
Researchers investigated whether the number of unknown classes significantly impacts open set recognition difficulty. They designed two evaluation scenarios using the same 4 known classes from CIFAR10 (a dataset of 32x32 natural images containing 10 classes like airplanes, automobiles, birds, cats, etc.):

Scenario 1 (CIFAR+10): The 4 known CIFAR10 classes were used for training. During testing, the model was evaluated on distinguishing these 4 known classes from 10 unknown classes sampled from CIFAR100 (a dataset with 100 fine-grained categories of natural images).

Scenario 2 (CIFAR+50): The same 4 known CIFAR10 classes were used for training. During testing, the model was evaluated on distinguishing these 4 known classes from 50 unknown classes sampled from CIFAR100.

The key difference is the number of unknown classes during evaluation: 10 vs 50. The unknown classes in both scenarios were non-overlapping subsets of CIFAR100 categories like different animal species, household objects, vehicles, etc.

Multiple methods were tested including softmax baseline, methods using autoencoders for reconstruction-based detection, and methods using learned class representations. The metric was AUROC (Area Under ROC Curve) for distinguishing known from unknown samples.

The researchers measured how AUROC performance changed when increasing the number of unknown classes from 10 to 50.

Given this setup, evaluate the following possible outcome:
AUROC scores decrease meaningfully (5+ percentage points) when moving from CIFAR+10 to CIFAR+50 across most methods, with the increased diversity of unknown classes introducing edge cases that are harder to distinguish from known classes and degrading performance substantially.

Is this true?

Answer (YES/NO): NO